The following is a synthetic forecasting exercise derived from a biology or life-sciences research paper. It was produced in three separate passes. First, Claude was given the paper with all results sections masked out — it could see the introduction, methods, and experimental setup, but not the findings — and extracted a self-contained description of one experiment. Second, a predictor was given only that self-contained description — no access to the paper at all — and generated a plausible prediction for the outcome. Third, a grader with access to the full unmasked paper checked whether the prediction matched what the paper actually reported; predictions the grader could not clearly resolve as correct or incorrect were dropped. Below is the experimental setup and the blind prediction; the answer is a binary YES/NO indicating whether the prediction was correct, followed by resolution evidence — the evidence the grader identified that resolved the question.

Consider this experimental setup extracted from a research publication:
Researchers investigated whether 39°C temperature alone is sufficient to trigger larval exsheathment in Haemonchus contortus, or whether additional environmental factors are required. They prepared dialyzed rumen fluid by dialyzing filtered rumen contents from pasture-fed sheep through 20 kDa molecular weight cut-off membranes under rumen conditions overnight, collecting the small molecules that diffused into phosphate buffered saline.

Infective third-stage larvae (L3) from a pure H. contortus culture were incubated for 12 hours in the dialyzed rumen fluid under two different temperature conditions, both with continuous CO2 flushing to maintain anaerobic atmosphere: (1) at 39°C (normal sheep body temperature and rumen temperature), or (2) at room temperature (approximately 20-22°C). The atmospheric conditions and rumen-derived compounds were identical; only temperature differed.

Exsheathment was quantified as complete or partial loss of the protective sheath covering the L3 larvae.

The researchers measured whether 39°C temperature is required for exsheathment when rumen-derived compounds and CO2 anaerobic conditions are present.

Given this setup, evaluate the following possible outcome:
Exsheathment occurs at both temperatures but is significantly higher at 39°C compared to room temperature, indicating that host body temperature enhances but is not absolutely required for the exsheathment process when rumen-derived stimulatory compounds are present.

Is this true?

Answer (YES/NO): NO